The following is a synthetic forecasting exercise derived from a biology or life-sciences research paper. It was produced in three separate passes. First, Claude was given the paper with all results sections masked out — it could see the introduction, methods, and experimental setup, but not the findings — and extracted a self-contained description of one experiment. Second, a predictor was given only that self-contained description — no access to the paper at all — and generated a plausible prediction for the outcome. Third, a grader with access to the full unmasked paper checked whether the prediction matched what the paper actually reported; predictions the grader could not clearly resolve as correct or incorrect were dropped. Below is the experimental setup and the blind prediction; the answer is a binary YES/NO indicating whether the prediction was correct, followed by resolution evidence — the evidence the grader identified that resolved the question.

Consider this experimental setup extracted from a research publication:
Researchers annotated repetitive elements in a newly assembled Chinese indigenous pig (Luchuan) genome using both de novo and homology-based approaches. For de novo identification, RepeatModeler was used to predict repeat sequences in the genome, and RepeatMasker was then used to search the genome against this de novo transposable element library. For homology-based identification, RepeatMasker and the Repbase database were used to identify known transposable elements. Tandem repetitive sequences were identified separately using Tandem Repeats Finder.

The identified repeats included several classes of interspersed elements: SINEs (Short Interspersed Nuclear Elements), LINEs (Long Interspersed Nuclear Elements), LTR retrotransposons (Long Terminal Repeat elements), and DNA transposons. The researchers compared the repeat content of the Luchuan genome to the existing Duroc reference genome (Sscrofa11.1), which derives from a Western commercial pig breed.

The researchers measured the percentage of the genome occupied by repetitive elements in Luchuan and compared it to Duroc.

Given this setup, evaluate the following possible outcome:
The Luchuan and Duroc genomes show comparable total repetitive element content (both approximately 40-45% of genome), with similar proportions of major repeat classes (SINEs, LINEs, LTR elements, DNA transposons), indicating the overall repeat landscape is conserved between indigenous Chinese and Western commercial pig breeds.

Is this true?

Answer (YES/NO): YES